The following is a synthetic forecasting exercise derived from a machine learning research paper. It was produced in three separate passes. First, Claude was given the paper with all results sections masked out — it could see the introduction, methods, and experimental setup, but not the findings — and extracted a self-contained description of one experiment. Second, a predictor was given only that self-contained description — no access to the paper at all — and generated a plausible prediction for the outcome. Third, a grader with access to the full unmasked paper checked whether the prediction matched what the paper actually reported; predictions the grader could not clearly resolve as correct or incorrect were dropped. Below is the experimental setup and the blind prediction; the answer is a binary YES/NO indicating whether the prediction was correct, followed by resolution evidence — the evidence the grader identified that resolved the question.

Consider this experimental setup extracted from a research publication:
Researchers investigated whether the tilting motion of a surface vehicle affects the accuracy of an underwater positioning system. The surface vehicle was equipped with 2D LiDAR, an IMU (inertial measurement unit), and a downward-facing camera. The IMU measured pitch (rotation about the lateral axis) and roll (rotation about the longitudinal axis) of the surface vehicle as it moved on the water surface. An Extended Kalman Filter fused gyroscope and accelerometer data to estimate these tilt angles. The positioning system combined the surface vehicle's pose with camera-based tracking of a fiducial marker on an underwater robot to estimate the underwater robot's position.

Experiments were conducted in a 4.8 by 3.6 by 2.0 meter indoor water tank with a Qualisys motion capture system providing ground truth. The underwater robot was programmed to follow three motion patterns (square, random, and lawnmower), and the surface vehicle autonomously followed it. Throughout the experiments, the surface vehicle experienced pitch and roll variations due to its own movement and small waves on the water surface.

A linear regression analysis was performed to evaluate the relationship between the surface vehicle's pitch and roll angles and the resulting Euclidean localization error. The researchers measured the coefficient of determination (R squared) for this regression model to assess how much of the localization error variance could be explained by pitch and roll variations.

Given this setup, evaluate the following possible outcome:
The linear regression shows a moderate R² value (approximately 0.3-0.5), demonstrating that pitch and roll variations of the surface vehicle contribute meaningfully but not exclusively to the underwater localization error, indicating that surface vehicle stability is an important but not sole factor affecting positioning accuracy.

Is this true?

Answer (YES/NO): NO